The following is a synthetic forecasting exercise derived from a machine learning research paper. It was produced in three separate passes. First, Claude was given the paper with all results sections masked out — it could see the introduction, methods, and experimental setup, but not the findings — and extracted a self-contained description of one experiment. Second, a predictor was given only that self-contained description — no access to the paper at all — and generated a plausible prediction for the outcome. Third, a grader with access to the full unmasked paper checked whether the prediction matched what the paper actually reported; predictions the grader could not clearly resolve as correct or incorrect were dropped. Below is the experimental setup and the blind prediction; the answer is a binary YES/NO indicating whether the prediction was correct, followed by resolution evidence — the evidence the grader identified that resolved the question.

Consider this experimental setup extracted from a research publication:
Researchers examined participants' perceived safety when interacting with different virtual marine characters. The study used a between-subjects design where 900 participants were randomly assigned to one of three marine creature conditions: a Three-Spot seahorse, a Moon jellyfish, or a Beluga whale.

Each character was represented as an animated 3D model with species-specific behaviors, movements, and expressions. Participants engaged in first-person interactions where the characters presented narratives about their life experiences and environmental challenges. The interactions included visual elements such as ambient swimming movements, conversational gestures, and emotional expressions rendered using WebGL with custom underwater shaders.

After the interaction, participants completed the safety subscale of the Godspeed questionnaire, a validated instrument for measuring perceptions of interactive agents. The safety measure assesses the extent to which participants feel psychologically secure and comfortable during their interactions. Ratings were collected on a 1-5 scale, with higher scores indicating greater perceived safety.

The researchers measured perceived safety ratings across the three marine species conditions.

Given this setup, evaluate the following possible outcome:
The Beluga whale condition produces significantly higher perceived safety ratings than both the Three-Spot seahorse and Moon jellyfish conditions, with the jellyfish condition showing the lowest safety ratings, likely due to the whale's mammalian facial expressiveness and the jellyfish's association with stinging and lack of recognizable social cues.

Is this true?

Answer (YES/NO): NO